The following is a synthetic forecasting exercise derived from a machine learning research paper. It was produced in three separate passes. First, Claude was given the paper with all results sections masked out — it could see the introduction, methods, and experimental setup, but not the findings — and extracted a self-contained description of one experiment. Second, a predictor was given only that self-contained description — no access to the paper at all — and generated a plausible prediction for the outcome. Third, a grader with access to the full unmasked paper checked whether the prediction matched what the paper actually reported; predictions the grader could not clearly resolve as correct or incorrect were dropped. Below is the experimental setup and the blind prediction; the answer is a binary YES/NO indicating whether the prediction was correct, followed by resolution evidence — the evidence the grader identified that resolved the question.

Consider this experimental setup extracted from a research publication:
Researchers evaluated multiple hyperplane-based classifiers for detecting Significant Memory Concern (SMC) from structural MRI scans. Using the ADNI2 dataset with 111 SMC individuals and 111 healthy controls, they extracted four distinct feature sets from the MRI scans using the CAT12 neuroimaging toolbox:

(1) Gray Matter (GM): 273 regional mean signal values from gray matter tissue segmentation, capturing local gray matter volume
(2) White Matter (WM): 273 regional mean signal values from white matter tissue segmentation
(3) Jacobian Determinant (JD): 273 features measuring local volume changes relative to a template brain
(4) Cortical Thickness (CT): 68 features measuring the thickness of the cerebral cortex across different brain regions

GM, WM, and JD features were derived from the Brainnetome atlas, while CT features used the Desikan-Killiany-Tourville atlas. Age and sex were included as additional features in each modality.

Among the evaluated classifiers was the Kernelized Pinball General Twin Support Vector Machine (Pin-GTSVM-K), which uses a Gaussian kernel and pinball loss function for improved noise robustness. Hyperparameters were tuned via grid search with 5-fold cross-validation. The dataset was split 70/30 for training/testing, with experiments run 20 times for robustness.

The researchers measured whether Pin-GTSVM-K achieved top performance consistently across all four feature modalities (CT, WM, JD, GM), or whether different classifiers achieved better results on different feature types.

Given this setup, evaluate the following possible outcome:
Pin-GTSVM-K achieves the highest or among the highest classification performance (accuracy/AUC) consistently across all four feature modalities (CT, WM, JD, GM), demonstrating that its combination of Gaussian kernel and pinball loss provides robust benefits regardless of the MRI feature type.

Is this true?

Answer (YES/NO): NO